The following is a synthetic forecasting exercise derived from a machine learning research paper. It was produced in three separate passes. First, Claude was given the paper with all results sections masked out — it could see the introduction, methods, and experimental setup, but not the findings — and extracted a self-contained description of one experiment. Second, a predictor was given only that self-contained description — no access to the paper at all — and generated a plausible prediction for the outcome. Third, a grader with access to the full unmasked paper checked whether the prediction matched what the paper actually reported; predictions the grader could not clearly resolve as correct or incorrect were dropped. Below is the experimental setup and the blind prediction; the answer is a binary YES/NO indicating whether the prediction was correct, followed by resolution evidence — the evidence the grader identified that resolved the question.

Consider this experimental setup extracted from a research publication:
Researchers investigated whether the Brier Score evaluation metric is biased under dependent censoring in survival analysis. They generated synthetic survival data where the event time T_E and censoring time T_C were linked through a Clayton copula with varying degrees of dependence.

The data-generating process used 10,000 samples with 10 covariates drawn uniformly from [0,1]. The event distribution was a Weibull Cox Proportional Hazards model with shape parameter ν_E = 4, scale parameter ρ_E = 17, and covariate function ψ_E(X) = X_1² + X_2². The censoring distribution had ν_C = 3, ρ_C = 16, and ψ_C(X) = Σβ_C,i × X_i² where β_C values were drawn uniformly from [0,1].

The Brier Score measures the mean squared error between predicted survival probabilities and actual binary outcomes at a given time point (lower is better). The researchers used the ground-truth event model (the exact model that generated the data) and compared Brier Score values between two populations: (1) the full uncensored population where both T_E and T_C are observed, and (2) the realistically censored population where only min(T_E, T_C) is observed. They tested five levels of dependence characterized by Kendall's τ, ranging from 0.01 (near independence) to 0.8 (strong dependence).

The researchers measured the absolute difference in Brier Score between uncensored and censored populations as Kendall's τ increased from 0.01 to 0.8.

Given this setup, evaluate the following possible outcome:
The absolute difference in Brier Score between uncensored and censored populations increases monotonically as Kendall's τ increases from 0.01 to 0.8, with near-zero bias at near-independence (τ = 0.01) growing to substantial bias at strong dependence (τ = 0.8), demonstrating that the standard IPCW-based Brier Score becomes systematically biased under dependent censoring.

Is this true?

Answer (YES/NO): NO